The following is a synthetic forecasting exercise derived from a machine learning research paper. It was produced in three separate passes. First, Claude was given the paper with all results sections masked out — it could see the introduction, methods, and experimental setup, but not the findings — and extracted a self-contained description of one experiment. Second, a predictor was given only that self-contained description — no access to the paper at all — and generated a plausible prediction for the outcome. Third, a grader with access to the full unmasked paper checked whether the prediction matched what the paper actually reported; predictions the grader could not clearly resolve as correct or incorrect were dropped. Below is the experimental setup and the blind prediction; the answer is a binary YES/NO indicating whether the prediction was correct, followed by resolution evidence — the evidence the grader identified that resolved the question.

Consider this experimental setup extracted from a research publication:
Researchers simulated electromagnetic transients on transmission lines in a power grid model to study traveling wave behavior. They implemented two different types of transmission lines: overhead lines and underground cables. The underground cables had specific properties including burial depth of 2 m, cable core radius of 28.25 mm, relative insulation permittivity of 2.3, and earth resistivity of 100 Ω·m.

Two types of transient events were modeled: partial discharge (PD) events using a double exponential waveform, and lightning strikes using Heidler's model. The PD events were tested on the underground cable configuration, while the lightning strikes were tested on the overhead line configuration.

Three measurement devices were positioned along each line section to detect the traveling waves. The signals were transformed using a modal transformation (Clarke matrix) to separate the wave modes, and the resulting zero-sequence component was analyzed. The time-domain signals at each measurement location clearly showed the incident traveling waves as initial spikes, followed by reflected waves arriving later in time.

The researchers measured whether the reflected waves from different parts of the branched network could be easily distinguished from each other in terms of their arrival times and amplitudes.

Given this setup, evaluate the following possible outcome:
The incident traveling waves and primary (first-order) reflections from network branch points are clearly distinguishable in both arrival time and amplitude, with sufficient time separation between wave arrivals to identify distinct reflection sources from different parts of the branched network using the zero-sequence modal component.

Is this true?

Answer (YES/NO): NO